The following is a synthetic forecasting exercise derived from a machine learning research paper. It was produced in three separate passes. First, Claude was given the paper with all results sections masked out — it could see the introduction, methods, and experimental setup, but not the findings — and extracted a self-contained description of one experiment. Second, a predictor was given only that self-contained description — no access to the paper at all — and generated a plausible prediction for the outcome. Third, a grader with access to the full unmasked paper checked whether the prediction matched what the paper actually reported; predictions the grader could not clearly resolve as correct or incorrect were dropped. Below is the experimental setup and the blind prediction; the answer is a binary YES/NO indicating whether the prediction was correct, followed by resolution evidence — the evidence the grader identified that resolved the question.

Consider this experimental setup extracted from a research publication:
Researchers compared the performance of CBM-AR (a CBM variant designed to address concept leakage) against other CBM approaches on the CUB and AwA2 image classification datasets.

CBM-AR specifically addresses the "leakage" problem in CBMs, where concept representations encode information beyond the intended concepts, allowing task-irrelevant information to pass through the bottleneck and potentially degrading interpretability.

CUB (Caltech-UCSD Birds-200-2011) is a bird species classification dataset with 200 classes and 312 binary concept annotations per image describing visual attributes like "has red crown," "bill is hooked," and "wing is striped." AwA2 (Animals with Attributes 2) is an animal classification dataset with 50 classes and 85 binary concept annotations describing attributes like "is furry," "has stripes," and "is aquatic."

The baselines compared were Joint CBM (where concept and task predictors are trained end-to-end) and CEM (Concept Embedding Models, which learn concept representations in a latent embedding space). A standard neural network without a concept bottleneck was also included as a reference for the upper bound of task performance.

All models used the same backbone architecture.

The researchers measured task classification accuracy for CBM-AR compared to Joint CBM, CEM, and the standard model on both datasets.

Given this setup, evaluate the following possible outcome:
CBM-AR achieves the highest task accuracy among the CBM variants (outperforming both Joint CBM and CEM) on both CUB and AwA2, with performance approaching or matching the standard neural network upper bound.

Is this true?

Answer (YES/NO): NO